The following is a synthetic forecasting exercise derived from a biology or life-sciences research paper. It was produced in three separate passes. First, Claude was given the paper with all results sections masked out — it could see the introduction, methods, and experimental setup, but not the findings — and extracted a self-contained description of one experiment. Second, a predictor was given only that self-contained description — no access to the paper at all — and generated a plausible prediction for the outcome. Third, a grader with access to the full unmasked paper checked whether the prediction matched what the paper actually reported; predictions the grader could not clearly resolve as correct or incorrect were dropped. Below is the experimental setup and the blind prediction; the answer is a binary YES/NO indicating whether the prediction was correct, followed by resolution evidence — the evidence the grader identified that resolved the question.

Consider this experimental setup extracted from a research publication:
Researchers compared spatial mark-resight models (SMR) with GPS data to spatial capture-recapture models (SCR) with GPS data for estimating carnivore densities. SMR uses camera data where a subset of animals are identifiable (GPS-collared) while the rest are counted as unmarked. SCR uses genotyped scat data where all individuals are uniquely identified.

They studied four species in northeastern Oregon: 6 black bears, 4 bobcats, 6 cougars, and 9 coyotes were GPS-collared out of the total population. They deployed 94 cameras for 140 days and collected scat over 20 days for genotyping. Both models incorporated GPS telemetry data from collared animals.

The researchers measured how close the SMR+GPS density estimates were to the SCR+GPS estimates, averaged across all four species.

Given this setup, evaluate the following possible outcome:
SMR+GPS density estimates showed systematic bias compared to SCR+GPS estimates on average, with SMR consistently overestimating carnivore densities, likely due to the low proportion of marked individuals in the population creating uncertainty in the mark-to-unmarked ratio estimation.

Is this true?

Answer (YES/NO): NO